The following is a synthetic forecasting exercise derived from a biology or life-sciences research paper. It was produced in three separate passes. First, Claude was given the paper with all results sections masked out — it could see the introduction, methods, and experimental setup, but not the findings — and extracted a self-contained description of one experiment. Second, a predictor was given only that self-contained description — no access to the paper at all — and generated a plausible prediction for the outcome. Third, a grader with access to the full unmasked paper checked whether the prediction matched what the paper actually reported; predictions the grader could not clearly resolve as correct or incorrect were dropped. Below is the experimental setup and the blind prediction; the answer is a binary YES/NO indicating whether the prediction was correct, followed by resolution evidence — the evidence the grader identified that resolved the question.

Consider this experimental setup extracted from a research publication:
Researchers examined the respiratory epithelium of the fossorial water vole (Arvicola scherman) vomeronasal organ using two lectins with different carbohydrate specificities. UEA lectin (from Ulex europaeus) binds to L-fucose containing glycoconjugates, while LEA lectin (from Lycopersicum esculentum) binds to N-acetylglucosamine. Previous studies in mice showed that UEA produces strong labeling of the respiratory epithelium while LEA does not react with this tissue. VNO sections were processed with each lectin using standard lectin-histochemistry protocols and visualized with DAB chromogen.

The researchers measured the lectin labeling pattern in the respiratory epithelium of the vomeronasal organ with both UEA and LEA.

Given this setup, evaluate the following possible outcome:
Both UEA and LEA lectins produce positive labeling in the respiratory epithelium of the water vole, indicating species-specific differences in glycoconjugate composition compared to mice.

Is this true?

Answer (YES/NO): NO